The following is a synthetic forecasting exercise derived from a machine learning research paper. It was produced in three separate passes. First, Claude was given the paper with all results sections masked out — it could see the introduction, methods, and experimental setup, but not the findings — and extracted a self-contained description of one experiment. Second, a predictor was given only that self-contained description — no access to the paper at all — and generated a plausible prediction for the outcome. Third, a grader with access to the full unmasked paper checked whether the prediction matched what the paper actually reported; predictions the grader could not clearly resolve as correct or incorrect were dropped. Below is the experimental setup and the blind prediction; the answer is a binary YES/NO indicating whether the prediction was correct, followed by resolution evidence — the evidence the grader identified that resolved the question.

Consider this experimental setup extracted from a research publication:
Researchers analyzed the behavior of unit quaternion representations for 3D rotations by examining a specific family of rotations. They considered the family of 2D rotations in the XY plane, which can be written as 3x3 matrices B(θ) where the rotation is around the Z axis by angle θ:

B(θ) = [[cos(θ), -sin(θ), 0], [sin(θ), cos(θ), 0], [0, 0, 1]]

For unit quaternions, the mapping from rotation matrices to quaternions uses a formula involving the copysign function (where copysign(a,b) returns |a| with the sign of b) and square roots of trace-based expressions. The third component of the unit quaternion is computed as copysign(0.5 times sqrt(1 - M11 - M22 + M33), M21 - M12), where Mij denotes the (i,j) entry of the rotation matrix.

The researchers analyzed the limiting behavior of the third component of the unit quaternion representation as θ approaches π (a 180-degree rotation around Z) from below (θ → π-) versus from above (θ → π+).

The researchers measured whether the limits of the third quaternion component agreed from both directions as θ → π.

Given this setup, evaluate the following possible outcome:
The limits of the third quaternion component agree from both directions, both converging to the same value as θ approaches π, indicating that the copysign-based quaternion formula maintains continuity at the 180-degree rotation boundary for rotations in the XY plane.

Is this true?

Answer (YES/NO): NO